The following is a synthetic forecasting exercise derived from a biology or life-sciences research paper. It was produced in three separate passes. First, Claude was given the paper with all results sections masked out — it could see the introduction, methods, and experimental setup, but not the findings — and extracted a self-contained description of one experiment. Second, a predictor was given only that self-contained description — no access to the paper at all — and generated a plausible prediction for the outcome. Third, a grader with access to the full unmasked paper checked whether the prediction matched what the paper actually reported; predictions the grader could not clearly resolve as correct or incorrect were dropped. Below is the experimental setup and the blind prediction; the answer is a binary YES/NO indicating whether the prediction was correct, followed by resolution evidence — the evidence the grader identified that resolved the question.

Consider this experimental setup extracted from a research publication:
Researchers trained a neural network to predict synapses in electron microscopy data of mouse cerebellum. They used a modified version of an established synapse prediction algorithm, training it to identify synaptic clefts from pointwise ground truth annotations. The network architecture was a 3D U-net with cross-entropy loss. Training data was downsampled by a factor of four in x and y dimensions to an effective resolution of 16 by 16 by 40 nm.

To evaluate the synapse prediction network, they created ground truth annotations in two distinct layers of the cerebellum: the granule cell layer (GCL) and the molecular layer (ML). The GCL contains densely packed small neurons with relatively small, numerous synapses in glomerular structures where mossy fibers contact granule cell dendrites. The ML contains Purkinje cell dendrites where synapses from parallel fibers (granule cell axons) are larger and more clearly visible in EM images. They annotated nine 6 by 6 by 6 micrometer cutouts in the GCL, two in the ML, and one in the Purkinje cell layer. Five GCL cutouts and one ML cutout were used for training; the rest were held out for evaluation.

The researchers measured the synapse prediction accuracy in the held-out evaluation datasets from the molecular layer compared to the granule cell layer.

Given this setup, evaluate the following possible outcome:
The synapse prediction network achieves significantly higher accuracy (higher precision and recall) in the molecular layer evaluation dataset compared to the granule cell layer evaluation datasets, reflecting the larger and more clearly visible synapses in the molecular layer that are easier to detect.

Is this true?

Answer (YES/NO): YES